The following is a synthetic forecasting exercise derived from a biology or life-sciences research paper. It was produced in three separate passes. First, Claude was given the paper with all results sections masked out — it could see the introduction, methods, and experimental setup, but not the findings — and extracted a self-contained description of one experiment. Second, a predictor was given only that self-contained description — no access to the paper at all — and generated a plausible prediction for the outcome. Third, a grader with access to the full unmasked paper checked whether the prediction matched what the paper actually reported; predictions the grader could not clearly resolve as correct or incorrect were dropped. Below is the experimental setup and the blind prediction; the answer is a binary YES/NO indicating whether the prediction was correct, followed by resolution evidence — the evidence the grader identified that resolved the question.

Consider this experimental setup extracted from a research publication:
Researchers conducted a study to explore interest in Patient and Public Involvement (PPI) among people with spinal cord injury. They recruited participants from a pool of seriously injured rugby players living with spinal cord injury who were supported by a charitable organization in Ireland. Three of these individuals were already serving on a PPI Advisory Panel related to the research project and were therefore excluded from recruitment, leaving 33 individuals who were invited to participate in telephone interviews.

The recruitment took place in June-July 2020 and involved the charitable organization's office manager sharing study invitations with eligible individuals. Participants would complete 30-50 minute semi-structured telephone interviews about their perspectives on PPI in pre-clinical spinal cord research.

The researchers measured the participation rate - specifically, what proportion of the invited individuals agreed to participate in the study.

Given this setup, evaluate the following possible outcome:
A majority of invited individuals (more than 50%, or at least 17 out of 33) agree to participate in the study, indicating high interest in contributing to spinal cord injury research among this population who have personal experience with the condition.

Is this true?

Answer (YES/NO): NO